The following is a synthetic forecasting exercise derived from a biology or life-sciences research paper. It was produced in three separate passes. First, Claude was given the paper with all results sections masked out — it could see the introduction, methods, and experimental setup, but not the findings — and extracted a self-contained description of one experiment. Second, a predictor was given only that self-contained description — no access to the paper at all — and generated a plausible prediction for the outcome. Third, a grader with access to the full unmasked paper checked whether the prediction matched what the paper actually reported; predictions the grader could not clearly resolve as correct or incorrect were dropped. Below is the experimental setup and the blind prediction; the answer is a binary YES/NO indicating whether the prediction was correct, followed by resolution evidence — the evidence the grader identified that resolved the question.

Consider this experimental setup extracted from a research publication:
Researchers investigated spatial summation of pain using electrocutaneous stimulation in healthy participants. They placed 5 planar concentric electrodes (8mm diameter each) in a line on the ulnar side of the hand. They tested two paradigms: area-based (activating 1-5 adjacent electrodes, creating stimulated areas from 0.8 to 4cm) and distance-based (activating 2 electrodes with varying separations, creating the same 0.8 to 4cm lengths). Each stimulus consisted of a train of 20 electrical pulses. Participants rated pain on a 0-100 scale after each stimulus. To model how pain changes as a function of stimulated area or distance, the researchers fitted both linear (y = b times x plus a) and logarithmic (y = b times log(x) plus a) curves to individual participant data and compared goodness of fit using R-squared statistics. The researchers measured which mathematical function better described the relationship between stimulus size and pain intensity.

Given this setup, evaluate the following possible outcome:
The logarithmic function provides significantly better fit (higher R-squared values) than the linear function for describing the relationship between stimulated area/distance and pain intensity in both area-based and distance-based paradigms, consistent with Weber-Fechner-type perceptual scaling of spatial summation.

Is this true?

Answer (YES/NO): YES